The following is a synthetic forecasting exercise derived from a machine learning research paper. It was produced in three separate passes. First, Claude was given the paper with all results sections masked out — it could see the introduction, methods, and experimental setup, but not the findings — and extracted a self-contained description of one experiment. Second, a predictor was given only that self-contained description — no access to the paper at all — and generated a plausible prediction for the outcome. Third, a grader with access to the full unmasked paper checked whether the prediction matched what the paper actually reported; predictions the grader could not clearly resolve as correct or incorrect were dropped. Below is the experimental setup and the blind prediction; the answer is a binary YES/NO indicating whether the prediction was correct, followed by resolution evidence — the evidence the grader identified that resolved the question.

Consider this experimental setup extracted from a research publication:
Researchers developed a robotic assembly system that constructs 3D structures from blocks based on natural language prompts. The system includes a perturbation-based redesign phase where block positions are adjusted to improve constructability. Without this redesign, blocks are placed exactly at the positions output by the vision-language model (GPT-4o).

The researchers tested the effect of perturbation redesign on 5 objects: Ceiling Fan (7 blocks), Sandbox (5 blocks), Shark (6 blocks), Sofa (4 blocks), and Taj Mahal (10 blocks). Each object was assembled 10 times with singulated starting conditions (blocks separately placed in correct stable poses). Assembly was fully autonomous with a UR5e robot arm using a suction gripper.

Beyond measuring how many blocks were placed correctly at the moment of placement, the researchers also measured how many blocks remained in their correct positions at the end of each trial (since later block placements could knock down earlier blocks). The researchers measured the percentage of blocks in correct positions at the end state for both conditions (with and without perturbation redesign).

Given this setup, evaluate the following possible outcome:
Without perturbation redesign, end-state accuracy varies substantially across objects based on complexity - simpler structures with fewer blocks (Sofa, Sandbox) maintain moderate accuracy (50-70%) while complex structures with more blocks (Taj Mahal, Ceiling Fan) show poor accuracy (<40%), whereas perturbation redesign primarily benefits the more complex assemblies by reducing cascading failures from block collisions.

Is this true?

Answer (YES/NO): NO